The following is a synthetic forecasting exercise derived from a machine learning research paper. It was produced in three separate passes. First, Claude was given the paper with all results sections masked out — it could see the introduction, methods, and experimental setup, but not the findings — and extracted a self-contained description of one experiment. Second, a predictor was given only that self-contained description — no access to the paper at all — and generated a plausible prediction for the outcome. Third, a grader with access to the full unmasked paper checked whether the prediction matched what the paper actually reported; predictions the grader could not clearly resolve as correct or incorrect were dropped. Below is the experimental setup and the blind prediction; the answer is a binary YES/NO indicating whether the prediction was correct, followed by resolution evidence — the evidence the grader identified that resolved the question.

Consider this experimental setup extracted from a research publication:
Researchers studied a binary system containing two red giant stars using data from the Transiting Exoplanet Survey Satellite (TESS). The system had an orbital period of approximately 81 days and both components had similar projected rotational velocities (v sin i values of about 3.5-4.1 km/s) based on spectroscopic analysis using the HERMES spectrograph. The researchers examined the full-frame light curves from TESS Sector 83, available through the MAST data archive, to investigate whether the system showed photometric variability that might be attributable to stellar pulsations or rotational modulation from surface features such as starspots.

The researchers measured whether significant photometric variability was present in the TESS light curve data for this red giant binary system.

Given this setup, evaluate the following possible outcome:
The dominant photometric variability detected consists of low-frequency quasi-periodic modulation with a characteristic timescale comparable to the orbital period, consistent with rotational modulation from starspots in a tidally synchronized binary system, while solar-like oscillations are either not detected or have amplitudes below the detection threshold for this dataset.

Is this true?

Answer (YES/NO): NO